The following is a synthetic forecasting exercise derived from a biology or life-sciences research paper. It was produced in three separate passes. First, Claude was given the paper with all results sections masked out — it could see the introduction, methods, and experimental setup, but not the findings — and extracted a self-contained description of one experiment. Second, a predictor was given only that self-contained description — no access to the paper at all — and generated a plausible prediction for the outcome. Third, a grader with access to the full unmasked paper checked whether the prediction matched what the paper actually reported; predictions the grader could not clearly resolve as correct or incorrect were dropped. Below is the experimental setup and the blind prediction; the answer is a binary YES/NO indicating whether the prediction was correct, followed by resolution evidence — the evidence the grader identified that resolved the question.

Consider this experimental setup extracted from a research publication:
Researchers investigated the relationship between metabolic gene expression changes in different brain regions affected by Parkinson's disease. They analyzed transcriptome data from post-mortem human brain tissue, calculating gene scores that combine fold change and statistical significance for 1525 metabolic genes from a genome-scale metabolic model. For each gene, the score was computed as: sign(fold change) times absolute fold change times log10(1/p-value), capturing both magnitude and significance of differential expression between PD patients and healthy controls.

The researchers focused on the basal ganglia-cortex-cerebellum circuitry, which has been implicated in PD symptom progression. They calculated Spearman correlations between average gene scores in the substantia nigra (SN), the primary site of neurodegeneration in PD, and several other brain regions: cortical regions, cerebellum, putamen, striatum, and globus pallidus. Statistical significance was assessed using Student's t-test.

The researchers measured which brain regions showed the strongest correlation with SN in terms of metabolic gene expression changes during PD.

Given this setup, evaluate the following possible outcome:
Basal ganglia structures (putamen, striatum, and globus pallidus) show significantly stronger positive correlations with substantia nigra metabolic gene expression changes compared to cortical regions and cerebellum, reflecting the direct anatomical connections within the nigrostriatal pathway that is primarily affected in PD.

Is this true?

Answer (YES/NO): NO